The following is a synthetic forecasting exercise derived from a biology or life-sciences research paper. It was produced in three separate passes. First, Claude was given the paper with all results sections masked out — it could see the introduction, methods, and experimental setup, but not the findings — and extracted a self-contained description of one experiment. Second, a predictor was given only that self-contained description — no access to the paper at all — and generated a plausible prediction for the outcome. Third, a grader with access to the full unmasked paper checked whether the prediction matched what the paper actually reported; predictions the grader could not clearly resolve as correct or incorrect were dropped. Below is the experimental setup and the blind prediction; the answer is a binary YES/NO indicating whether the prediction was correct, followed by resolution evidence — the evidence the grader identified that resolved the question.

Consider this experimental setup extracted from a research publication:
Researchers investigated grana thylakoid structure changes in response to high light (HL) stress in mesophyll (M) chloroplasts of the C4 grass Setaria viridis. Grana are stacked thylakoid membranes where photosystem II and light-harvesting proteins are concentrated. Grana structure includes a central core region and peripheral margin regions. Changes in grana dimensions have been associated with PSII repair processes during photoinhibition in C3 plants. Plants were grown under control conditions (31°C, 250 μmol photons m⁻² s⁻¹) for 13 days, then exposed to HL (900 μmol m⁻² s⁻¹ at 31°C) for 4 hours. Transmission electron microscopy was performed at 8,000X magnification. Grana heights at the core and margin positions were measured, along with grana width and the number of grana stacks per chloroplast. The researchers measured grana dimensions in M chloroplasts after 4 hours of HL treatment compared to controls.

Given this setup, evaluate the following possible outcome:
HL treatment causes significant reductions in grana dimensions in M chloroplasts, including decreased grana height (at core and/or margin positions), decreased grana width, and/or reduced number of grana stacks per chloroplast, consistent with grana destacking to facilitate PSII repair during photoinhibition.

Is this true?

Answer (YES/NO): NO